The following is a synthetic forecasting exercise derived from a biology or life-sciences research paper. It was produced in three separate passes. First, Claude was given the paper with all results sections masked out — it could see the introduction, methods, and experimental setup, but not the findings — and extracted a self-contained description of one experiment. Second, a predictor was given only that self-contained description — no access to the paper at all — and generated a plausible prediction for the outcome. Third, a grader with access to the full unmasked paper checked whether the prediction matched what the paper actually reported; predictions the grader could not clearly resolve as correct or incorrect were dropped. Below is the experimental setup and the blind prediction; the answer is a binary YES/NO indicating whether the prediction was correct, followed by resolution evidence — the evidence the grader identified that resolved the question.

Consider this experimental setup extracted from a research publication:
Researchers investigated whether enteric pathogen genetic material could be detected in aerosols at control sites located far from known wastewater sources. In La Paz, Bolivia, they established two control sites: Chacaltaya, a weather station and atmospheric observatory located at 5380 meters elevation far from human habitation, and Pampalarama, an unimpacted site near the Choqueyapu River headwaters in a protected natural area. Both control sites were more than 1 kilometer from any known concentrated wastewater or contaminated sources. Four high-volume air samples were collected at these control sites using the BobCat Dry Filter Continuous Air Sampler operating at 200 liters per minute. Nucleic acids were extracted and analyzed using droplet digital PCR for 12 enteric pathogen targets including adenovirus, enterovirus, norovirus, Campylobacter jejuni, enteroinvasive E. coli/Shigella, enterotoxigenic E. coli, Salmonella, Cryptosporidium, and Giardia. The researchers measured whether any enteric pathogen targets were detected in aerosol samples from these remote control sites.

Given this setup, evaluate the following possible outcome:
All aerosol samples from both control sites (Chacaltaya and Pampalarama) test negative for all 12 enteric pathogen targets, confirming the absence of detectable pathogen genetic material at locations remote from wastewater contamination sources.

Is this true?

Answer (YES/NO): NO